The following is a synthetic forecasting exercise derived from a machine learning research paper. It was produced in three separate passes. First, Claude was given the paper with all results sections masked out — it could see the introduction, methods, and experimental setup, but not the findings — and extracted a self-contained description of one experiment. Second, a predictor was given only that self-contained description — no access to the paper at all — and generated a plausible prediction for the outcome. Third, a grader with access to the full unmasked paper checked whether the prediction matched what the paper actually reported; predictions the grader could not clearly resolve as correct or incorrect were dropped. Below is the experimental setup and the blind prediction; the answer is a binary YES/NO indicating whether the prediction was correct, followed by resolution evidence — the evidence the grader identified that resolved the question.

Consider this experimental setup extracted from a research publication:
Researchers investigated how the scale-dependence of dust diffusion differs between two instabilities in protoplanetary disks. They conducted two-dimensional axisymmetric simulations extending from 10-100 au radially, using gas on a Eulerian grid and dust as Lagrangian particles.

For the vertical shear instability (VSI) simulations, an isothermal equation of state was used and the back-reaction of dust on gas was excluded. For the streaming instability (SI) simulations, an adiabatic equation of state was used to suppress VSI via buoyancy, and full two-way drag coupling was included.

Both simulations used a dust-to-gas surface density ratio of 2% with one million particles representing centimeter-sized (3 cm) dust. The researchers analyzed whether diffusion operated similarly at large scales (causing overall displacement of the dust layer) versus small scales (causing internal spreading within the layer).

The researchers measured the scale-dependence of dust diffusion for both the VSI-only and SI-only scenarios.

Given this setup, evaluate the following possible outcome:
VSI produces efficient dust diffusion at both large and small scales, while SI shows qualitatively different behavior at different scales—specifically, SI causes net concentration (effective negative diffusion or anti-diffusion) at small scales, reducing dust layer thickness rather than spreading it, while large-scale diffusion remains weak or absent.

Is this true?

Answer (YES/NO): NO